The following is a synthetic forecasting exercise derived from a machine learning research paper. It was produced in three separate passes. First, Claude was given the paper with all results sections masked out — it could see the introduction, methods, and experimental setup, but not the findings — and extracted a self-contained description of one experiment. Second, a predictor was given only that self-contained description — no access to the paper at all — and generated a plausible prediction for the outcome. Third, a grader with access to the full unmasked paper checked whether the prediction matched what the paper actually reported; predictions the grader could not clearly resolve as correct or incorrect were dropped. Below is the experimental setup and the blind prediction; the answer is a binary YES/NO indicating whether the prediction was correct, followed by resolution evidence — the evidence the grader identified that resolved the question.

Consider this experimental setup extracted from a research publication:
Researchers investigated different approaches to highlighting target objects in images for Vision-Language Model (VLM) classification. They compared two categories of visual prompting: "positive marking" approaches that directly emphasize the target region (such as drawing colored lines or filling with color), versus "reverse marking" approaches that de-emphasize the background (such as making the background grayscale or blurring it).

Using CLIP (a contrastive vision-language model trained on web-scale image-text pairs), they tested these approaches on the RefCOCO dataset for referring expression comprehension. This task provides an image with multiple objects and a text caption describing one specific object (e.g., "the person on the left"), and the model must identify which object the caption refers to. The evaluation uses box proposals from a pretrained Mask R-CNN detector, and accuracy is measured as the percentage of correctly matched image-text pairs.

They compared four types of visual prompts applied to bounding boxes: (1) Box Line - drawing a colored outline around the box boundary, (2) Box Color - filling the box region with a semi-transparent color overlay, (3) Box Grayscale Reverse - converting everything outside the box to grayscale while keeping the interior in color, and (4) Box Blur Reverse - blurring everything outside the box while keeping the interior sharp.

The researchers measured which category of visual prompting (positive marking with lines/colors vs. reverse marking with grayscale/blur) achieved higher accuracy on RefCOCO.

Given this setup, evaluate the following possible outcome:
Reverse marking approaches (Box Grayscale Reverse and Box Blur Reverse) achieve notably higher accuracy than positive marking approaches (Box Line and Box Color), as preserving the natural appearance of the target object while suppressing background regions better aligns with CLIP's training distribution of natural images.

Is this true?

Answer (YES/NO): NO